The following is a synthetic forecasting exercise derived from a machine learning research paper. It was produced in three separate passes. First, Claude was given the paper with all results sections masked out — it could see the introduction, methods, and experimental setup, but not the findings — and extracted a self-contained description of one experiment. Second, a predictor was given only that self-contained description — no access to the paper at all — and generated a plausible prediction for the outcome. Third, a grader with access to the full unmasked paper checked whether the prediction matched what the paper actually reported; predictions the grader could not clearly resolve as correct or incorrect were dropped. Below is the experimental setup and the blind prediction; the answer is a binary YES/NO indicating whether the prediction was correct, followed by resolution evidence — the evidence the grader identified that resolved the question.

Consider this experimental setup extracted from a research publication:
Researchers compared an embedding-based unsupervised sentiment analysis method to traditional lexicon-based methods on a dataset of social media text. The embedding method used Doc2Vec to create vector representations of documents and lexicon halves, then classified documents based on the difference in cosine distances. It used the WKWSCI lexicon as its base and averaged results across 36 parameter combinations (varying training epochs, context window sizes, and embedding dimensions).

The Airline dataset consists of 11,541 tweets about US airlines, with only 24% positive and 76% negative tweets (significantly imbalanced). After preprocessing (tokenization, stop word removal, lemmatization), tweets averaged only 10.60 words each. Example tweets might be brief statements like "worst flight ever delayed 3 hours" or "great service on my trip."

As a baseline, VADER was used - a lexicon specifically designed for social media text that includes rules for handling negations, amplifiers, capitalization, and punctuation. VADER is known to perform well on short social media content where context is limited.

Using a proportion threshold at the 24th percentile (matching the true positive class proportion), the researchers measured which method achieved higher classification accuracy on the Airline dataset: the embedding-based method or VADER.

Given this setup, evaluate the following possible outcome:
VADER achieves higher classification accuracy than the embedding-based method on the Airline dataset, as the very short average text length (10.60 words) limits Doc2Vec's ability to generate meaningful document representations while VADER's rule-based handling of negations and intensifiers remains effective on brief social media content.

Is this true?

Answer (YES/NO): YES